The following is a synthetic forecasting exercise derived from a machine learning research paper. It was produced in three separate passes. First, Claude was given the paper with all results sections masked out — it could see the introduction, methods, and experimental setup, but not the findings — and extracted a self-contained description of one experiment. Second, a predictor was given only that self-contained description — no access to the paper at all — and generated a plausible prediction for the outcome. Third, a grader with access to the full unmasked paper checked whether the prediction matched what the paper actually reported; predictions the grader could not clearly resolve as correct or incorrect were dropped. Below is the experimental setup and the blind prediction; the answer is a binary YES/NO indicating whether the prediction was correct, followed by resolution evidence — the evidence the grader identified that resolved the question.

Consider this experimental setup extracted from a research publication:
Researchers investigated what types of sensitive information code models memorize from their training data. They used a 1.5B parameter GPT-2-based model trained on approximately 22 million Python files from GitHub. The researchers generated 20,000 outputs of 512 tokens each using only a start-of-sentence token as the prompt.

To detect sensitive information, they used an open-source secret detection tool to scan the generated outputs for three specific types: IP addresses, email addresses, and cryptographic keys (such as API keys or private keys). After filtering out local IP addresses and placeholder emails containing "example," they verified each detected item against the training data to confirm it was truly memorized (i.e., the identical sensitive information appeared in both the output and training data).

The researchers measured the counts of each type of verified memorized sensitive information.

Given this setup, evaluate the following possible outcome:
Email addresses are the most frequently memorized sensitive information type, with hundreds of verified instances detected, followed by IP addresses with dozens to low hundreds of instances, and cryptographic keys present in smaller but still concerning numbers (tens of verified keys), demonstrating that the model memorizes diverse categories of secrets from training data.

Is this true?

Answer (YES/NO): NO